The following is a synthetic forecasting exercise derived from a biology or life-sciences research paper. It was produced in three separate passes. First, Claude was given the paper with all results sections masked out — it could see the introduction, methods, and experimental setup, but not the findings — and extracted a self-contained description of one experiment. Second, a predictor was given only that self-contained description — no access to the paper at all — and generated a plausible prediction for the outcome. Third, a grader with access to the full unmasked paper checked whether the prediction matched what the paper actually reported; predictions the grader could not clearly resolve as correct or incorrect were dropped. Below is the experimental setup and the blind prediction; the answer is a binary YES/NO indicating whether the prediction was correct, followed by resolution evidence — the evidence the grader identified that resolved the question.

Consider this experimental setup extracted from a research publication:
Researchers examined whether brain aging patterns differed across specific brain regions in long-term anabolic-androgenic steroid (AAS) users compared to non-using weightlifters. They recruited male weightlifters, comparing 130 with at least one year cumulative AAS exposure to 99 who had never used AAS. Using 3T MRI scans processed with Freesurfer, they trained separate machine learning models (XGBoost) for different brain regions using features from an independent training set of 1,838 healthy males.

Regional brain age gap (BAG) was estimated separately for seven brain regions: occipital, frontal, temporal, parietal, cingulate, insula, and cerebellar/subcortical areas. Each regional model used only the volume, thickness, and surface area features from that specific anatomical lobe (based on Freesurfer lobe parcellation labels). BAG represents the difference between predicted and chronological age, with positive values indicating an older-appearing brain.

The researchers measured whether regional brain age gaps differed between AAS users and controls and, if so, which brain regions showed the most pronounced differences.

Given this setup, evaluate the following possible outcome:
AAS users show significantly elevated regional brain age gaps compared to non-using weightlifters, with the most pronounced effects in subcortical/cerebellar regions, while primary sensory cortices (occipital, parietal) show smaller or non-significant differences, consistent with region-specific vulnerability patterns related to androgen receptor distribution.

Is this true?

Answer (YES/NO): NO